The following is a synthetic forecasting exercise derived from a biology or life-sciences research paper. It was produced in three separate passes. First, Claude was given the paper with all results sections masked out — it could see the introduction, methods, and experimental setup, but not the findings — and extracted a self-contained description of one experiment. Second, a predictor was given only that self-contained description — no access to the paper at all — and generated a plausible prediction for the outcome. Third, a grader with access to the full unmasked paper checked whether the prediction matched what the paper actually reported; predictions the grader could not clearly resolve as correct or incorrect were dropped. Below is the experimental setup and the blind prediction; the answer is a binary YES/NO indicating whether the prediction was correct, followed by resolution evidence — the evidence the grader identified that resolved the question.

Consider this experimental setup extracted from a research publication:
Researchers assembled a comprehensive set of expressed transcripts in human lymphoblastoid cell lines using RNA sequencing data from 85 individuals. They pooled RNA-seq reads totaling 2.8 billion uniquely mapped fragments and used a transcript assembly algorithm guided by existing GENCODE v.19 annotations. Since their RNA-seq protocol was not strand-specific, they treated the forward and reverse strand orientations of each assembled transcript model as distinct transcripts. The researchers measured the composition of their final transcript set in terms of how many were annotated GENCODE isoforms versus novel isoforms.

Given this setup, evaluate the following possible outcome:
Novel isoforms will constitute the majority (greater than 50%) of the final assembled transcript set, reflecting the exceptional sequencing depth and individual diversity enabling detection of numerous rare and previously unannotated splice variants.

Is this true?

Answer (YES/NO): YES